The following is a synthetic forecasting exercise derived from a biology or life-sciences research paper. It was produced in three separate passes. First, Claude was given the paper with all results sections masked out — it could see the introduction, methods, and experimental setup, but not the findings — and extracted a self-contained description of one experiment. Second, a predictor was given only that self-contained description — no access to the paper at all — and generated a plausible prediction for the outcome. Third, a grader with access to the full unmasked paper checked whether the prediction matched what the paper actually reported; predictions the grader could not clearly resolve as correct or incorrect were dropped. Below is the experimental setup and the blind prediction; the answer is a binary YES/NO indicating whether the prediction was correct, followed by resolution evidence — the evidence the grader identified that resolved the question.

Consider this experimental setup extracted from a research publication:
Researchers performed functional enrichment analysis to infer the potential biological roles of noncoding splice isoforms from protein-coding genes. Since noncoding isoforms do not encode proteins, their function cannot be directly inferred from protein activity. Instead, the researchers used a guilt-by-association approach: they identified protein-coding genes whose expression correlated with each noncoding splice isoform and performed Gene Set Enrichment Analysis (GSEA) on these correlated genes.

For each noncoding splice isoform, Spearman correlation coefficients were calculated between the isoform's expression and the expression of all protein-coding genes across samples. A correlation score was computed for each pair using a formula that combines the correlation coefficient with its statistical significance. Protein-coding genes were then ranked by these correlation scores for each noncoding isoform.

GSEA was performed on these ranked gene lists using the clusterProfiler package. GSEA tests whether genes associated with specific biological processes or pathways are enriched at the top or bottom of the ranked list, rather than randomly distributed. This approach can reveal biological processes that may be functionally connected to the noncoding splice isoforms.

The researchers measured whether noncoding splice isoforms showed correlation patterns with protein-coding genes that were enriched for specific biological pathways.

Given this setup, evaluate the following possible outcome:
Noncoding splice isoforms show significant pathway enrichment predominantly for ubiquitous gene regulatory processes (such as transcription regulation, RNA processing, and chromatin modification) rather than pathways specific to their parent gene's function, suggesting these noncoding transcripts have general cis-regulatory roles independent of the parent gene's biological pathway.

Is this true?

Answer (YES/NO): NO